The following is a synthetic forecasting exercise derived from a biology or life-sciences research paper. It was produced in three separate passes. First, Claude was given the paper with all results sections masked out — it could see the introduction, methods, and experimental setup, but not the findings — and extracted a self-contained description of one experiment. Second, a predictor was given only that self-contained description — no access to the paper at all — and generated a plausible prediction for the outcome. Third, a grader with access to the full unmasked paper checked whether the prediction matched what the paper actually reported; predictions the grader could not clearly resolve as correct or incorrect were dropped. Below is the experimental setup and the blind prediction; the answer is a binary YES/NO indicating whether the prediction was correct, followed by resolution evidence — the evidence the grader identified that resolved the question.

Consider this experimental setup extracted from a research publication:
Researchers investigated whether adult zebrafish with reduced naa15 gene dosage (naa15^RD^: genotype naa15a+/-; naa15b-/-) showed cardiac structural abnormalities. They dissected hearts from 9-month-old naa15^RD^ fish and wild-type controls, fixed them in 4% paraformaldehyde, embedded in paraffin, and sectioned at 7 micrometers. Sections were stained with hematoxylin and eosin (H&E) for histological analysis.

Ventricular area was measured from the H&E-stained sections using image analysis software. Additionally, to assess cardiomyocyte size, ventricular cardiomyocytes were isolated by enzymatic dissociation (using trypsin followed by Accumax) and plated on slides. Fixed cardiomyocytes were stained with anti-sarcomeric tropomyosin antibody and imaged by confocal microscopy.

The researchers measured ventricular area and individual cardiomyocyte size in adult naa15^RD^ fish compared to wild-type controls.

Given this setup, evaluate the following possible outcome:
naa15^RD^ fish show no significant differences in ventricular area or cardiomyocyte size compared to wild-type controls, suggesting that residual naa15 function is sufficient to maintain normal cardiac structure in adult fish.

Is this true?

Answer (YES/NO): NO